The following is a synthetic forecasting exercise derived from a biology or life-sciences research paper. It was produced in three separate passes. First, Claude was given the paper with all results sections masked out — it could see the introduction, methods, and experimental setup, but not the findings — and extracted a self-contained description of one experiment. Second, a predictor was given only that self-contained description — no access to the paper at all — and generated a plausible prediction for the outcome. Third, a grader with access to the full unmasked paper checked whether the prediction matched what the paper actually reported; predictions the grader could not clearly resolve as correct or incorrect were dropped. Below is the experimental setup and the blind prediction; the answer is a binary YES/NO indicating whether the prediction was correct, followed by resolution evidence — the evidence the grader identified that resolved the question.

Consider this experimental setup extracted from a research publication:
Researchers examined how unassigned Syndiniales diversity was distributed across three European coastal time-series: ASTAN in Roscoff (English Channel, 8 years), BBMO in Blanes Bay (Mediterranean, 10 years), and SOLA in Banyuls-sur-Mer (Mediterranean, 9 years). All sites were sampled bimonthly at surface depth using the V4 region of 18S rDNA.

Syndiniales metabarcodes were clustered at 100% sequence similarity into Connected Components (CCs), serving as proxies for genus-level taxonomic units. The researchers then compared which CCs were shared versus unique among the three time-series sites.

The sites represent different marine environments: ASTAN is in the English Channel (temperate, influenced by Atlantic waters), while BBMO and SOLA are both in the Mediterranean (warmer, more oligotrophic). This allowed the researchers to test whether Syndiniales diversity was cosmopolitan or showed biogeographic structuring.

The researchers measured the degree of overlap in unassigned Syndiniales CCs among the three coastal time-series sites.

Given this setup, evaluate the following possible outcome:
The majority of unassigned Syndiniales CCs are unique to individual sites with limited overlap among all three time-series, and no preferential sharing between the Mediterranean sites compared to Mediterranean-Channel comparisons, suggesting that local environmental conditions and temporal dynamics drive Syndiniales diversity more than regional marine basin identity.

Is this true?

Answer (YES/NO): YES